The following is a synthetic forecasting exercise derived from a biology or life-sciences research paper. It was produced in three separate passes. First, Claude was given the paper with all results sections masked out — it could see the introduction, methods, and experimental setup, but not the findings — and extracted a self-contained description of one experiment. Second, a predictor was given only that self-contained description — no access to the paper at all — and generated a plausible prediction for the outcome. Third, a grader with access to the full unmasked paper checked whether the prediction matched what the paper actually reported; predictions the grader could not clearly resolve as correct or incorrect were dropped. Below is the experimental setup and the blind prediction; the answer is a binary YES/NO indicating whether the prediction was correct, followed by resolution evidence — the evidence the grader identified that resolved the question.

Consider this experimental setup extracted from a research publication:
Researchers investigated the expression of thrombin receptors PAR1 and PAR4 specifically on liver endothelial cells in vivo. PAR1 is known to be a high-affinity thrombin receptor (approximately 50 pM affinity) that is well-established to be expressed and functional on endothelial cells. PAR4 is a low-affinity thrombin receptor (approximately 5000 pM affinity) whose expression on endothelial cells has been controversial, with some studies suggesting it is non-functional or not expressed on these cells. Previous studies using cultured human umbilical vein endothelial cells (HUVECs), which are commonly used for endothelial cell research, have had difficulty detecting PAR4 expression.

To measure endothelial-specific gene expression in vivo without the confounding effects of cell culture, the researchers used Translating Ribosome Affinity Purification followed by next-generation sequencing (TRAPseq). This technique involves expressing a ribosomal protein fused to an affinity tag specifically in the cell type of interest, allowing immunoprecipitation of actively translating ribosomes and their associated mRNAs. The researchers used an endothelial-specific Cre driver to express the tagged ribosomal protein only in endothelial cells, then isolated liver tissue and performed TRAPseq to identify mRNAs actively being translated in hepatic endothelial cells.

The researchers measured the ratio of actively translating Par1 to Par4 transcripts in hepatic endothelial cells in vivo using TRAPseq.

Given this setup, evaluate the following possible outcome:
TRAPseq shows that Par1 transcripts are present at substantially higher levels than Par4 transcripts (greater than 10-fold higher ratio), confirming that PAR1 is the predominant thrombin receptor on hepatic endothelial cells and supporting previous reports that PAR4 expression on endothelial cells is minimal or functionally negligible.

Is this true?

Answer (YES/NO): NO